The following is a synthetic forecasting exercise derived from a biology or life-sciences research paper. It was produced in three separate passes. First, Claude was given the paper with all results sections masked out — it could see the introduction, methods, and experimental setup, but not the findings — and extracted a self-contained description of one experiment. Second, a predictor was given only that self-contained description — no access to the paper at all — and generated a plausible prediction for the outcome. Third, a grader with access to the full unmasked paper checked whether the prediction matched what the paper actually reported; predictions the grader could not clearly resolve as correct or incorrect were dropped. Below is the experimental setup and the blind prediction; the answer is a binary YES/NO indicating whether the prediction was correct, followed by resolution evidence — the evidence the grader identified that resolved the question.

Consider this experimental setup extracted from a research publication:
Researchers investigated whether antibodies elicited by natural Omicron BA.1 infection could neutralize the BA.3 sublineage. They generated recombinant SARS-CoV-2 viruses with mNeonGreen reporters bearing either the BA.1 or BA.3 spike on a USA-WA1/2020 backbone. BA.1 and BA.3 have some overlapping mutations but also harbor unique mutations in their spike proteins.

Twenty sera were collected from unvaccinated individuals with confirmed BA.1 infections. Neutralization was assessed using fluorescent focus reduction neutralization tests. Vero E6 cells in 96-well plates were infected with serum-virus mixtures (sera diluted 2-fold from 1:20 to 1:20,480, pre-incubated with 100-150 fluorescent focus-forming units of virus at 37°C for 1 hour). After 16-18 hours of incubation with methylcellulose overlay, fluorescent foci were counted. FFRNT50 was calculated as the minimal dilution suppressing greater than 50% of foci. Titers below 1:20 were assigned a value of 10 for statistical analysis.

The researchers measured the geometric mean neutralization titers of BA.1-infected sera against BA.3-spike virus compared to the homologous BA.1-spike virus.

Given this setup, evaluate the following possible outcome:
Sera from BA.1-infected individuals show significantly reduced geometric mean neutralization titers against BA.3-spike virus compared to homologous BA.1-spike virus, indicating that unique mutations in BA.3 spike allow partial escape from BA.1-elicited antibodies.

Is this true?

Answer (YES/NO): YES